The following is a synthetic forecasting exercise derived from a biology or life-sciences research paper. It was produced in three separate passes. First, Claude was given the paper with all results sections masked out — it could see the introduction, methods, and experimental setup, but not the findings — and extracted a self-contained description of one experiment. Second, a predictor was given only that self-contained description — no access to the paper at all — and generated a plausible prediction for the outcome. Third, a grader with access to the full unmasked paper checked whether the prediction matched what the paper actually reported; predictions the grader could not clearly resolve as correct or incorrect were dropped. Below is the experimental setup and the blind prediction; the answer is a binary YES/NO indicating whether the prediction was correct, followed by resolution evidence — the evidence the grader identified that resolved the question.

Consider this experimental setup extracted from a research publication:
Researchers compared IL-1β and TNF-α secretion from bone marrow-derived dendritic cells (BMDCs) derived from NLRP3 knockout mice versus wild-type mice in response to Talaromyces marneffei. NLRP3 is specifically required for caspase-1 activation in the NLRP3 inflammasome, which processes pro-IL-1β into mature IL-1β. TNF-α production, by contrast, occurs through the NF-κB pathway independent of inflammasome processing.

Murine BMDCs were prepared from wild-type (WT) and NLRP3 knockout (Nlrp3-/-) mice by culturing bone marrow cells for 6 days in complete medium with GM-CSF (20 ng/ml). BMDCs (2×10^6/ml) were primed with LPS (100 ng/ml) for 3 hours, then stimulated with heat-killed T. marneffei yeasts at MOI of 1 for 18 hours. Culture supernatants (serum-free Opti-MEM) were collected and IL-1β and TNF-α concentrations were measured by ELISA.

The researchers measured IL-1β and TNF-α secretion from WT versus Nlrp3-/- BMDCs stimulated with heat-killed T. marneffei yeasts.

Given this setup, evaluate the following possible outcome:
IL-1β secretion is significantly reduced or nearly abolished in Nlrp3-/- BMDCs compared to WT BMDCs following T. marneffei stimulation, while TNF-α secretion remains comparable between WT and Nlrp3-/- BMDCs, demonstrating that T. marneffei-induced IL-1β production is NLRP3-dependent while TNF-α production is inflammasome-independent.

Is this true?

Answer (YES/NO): YES